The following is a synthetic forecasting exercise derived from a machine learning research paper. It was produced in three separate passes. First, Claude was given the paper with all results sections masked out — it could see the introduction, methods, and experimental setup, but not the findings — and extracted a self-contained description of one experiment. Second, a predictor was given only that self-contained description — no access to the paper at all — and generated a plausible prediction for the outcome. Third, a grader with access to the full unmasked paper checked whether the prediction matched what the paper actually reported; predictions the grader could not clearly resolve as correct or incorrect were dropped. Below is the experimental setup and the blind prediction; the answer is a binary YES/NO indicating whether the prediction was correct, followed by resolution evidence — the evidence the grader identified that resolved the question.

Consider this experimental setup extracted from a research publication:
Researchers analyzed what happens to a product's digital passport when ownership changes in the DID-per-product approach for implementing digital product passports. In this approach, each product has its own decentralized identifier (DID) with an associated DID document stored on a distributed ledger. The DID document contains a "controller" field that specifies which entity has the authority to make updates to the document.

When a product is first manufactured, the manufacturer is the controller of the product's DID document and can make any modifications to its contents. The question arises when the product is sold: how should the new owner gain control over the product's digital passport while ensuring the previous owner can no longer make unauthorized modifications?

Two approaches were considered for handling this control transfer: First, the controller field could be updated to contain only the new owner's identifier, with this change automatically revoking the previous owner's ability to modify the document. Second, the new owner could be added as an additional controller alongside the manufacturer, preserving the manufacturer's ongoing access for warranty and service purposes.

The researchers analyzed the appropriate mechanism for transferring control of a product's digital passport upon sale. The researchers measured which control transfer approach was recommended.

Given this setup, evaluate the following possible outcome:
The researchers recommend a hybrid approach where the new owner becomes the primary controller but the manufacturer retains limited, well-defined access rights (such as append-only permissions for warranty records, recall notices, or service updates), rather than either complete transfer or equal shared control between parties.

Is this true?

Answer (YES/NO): NO